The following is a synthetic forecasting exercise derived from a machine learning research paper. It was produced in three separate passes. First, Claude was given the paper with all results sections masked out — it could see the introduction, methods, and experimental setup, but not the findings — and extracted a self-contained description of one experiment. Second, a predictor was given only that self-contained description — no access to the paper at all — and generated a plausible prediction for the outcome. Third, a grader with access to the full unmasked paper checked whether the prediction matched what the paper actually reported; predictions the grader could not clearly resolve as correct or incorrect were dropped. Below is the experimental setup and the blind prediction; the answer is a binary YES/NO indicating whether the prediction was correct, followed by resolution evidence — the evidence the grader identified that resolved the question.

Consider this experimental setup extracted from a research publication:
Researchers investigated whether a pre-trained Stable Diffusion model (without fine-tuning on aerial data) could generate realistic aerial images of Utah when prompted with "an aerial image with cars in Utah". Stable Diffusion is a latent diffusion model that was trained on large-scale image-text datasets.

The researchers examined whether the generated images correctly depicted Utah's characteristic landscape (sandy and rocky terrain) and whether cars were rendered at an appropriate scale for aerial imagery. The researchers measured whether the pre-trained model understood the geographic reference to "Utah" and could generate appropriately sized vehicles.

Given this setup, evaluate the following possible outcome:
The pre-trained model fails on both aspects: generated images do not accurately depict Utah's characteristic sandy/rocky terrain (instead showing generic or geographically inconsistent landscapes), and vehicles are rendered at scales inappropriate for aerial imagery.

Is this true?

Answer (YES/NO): YES